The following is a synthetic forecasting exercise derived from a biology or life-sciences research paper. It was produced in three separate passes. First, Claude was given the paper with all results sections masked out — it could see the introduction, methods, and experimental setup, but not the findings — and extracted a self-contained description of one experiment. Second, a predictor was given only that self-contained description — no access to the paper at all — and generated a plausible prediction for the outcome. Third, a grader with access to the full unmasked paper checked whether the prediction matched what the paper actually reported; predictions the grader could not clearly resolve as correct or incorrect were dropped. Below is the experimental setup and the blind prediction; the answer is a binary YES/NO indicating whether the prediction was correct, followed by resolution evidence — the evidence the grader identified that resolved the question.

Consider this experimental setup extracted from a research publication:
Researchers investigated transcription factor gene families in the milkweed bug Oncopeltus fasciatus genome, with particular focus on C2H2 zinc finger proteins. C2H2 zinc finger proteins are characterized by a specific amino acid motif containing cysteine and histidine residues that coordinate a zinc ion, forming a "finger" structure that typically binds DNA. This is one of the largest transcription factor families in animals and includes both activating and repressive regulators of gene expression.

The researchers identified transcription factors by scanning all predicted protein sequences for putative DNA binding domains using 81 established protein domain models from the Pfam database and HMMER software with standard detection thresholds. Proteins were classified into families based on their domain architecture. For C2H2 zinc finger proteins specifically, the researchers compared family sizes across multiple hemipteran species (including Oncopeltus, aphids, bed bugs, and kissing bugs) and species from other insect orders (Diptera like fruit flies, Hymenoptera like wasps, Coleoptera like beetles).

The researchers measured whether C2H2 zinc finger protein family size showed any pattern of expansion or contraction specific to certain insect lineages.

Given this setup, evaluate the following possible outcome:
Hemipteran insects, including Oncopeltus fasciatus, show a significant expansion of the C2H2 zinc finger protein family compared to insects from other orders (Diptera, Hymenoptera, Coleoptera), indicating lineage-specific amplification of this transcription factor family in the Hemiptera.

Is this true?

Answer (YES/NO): NO